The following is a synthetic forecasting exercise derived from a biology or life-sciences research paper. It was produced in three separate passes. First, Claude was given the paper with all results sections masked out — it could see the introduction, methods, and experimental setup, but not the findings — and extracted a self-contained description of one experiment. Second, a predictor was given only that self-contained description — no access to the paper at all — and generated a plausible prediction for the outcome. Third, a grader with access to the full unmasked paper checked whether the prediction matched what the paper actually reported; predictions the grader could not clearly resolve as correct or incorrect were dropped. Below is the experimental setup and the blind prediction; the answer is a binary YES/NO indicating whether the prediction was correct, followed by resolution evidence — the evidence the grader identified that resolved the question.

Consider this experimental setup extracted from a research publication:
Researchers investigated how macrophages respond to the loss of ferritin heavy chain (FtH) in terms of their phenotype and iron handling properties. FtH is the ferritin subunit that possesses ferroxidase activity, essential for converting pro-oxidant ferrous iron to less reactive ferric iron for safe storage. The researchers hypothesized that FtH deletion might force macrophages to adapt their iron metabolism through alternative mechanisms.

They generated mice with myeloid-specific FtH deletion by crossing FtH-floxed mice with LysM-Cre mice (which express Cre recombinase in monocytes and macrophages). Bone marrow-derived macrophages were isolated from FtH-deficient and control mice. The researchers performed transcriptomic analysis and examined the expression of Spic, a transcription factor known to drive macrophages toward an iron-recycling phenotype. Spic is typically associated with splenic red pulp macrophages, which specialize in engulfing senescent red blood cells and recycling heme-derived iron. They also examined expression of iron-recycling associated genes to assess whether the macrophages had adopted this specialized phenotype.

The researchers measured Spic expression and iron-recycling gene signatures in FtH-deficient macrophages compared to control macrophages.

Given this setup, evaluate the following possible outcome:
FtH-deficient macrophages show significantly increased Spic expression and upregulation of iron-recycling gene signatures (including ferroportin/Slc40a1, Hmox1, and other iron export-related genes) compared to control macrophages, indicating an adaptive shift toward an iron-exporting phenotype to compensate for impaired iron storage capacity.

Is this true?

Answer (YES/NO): YES